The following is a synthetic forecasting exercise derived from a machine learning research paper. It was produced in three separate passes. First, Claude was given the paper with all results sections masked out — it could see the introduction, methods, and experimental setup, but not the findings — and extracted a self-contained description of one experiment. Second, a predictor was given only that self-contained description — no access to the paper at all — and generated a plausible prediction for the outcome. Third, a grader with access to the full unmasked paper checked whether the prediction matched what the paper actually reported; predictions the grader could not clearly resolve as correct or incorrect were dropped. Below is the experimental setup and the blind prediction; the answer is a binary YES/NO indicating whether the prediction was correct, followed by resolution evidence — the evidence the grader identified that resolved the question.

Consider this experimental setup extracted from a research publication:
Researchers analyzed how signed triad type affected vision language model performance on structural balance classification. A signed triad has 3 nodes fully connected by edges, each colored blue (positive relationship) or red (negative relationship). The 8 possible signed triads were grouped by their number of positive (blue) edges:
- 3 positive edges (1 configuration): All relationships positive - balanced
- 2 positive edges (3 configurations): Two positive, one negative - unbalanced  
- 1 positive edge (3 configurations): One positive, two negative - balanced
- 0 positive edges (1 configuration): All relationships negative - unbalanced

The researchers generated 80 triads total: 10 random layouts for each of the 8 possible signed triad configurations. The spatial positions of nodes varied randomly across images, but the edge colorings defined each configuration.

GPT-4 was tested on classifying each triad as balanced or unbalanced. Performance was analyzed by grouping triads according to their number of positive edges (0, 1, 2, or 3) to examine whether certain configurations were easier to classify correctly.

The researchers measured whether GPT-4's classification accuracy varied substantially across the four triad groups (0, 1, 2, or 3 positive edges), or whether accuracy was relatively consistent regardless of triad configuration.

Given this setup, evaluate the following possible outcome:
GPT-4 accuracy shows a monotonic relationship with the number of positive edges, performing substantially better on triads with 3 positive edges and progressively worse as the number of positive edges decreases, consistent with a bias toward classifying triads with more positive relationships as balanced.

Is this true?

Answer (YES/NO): NO